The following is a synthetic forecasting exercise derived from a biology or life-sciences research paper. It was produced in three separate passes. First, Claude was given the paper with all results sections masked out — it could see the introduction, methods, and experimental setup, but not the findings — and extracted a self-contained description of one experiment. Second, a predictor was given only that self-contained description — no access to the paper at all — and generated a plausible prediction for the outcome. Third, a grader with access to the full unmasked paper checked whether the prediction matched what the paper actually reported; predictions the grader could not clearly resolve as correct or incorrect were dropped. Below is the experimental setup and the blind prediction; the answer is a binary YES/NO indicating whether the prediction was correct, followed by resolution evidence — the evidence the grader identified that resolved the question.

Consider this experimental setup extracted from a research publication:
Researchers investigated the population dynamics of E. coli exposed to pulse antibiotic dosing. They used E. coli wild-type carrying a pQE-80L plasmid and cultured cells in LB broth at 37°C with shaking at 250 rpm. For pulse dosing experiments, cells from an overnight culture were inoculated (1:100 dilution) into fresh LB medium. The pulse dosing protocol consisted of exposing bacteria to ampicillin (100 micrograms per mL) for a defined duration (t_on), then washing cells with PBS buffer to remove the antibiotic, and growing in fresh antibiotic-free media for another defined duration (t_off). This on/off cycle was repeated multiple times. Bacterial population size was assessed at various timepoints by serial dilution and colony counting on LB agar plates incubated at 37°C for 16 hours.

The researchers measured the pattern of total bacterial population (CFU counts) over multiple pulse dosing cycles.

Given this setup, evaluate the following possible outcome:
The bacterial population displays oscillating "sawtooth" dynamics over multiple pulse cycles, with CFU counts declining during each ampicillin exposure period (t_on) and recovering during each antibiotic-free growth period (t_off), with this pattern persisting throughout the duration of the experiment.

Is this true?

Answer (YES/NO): NO